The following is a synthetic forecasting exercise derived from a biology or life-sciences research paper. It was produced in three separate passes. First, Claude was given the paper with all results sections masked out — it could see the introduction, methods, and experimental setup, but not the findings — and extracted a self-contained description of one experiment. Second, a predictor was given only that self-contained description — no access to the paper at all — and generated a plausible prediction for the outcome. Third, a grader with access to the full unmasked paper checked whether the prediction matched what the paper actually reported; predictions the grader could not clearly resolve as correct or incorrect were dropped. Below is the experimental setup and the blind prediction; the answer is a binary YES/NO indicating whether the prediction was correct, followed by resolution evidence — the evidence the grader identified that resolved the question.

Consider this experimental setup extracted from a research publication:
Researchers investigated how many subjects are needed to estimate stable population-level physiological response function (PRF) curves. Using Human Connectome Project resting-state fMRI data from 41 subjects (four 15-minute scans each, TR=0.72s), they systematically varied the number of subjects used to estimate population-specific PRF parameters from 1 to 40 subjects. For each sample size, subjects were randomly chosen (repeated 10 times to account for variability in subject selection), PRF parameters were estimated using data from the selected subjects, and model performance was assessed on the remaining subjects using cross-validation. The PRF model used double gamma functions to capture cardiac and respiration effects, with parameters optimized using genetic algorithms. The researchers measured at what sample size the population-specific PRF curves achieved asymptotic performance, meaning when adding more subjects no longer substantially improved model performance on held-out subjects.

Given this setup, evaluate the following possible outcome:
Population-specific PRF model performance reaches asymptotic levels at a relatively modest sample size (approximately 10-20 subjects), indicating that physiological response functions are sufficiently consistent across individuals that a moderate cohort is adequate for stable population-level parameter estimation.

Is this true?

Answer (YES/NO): YES